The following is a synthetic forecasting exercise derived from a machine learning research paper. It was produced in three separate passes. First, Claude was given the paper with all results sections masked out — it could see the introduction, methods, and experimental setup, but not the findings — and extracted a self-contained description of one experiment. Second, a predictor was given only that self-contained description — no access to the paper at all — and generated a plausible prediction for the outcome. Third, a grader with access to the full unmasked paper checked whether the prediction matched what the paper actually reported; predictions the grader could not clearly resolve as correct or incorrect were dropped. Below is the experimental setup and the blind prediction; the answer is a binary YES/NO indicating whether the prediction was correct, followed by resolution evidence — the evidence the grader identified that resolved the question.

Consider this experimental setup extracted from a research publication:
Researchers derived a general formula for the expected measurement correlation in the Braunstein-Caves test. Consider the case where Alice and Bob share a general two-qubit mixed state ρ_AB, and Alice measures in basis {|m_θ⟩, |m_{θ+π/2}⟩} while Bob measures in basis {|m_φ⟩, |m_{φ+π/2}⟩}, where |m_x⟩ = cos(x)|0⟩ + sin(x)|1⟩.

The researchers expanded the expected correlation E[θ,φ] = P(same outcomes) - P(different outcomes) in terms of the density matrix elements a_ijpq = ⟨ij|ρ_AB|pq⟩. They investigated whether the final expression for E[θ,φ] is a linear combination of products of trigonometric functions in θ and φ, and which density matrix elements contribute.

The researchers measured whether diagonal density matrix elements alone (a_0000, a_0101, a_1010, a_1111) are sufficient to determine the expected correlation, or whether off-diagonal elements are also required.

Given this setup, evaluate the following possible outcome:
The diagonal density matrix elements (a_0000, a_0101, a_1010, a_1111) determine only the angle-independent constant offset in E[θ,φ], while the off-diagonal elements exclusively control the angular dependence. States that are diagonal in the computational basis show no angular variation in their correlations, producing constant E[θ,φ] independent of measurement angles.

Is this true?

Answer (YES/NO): NO